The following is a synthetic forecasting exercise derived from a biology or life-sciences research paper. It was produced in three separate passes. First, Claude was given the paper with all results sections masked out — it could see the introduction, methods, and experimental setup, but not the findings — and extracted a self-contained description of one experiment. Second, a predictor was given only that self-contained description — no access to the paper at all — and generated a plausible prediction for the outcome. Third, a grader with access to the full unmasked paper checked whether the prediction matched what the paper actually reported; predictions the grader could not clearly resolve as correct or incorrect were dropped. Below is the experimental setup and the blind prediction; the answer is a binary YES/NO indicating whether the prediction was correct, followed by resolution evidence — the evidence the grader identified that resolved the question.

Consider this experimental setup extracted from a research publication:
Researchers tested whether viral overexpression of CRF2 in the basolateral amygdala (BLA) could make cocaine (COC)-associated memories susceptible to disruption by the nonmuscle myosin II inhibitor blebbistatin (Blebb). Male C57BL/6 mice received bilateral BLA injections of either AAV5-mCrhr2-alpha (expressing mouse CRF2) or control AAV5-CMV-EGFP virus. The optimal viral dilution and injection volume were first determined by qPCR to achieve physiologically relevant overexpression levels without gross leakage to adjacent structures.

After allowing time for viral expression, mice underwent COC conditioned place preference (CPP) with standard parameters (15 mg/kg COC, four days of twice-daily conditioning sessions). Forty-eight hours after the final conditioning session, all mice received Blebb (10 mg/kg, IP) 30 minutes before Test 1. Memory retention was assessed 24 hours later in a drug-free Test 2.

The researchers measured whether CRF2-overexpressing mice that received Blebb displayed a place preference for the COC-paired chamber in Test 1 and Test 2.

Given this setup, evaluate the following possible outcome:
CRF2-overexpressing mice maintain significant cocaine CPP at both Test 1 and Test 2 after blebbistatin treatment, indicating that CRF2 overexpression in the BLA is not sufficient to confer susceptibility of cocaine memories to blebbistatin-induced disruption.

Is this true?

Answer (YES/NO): YES